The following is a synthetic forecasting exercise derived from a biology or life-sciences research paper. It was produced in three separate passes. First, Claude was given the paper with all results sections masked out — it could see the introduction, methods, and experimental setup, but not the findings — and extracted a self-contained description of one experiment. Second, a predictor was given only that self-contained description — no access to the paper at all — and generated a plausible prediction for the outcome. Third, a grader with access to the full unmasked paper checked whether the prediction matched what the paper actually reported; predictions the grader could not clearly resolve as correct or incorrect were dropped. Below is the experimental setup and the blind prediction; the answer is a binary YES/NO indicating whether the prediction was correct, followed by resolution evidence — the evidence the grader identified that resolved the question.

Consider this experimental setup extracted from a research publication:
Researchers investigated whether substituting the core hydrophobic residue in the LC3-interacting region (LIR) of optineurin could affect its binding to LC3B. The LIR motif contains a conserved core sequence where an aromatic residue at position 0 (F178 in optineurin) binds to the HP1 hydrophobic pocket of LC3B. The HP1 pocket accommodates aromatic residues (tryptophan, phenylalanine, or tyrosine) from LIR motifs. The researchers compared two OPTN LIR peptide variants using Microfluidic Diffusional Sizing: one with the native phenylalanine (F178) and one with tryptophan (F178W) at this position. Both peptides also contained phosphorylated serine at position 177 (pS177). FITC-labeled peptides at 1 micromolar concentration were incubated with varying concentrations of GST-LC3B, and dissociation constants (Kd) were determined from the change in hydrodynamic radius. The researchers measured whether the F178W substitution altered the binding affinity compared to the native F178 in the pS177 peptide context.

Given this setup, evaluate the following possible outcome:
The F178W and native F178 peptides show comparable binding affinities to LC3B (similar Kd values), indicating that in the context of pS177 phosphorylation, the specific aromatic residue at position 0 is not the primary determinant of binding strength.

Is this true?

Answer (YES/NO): NO